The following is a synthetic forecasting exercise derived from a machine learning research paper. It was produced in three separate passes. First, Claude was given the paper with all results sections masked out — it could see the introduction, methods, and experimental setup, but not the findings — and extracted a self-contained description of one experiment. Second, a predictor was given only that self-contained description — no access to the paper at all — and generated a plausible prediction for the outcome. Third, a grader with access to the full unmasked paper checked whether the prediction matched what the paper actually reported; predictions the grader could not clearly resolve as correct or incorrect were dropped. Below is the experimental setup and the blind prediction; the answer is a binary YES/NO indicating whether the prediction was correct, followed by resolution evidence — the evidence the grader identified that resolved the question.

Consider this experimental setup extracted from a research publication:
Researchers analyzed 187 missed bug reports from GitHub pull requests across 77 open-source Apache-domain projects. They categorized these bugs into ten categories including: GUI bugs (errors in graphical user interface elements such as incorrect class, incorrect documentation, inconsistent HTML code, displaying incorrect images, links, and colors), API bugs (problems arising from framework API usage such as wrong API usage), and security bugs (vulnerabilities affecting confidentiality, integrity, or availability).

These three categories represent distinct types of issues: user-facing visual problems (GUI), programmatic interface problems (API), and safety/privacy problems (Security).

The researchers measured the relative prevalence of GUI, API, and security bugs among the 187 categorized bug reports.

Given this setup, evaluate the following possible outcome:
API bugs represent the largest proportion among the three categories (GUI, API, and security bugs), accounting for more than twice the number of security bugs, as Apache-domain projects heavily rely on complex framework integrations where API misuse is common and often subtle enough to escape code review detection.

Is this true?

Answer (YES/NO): NO